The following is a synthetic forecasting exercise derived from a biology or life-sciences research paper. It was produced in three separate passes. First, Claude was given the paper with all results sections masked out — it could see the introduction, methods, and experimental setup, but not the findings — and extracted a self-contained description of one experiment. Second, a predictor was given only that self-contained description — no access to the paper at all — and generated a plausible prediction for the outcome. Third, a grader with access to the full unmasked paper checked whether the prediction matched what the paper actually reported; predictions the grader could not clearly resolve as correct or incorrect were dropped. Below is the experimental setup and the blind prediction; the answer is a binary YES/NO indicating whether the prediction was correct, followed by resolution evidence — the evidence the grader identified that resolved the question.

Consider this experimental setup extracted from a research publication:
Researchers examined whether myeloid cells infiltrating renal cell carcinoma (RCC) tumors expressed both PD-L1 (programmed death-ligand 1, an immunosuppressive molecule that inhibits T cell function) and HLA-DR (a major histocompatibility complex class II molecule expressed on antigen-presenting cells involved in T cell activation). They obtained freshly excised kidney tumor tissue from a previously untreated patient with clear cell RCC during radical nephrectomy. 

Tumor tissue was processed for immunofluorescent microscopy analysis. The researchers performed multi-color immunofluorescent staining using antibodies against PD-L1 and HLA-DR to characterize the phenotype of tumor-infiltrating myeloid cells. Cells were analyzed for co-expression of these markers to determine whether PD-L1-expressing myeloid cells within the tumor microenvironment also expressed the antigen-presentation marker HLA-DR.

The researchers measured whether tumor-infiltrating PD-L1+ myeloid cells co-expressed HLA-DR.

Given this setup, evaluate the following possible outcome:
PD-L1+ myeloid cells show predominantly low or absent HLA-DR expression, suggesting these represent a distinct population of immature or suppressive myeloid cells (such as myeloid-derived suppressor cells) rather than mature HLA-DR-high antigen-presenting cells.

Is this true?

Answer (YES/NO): NO